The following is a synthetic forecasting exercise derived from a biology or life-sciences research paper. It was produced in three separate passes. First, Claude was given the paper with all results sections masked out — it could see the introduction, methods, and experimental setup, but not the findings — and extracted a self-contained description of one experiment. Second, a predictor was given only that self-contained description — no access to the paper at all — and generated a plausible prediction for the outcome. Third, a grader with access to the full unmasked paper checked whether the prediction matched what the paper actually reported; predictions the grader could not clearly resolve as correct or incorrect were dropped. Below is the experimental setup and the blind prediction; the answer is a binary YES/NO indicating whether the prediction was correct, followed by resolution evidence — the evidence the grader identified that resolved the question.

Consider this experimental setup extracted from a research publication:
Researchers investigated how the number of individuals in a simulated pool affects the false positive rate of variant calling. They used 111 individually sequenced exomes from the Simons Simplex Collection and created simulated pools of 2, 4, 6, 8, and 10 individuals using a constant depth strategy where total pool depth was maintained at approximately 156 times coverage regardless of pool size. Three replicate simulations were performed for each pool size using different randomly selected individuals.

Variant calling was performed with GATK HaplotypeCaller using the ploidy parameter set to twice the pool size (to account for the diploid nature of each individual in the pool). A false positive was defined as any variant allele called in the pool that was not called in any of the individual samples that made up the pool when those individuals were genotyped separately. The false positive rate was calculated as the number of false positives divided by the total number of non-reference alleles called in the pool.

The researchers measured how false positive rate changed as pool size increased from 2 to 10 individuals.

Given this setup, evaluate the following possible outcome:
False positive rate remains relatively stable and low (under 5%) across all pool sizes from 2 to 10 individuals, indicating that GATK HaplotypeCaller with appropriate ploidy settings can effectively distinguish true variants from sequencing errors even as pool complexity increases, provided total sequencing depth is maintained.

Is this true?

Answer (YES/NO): NO